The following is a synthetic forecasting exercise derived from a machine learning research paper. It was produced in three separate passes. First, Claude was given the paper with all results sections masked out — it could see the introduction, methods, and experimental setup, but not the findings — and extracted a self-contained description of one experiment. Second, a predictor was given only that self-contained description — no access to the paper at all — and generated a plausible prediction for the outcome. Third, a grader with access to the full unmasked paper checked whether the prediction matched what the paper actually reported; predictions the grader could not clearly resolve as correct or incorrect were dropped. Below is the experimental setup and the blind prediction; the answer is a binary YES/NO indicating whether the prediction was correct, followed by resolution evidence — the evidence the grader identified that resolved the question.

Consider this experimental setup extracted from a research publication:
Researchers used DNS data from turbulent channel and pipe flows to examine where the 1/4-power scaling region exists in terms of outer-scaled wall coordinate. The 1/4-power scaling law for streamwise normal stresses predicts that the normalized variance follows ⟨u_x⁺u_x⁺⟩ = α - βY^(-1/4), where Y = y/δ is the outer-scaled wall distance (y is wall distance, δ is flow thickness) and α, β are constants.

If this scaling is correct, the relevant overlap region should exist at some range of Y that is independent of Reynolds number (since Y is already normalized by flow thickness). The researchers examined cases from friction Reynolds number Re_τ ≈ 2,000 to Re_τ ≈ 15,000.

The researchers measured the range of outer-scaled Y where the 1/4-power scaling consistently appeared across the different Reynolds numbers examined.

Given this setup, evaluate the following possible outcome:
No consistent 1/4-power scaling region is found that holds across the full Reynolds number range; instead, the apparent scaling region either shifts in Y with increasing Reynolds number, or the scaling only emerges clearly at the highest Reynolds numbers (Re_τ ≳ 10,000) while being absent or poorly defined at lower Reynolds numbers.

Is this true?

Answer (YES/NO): NO